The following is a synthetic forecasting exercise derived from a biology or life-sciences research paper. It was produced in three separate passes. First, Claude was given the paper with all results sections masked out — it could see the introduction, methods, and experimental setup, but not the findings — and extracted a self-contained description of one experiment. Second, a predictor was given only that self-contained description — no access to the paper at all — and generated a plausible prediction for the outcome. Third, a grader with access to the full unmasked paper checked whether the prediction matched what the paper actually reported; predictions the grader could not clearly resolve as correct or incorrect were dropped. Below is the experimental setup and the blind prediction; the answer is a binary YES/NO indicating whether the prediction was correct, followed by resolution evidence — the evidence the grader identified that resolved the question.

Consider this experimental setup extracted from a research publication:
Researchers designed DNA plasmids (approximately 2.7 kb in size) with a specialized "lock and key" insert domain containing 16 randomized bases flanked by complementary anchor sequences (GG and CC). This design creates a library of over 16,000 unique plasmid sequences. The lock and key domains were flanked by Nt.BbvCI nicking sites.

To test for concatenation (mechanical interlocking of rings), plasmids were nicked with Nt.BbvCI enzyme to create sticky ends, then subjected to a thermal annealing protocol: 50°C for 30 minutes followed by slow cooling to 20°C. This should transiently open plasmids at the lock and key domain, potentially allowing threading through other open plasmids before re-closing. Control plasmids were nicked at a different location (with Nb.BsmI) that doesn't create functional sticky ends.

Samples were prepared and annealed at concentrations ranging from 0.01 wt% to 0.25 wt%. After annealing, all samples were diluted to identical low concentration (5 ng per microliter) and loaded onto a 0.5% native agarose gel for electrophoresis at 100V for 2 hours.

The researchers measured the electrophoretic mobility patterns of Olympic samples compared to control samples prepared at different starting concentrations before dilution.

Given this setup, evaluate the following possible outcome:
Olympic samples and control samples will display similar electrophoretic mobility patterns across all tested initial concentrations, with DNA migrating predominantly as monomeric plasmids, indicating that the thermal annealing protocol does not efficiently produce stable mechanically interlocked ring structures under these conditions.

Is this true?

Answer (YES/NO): NO